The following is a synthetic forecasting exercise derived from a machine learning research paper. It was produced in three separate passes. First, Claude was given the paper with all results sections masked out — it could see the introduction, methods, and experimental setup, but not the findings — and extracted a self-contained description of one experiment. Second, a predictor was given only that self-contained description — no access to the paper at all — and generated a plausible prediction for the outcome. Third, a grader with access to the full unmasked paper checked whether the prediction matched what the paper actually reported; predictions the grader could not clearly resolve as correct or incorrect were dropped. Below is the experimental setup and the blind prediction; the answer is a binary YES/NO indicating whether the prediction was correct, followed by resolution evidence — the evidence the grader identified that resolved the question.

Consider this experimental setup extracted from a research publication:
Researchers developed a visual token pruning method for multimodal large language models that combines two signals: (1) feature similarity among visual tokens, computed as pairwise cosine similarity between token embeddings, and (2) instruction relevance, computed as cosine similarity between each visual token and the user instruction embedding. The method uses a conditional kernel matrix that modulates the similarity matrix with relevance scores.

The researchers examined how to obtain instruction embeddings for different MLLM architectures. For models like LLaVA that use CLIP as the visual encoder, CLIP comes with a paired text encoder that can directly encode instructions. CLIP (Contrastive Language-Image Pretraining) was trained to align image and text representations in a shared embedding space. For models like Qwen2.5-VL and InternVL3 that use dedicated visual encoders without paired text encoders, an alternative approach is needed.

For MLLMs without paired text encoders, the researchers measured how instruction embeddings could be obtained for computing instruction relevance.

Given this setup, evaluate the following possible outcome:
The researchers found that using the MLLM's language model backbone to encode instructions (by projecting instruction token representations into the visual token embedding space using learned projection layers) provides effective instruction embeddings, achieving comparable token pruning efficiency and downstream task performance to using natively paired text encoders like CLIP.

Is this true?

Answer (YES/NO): NO